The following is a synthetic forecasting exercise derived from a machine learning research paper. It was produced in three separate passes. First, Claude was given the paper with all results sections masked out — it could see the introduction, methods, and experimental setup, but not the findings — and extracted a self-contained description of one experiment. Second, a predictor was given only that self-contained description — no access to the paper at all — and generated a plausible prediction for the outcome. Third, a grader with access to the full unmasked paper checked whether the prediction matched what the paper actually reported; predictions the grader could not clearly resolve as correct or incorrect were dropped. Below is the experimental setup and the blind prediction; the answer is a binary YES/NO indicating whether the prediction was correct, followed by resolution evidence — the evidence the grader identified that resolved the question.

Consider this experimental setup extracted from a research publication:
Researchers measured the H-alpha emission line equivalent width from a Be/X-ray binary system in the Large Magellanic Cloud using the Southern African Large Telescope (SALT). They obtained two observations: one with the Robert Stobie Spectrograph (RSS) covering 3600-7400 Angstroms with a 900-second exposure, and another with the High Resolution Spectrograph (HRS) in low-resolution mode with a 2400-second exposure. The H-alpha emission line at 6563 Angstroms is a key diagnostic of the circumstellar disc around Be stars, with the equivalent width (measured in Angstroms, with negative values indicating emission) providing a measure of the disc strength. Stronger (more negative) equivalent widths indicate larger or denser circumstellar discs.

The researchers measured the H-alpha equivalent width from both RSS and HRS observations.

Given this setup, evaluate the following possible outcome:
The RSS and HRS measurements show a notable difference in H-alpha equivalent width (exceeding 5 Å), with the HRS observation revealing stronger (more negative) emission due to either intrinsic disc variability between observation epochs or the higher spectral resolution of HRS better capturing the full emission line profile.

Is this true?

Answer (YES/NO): NO